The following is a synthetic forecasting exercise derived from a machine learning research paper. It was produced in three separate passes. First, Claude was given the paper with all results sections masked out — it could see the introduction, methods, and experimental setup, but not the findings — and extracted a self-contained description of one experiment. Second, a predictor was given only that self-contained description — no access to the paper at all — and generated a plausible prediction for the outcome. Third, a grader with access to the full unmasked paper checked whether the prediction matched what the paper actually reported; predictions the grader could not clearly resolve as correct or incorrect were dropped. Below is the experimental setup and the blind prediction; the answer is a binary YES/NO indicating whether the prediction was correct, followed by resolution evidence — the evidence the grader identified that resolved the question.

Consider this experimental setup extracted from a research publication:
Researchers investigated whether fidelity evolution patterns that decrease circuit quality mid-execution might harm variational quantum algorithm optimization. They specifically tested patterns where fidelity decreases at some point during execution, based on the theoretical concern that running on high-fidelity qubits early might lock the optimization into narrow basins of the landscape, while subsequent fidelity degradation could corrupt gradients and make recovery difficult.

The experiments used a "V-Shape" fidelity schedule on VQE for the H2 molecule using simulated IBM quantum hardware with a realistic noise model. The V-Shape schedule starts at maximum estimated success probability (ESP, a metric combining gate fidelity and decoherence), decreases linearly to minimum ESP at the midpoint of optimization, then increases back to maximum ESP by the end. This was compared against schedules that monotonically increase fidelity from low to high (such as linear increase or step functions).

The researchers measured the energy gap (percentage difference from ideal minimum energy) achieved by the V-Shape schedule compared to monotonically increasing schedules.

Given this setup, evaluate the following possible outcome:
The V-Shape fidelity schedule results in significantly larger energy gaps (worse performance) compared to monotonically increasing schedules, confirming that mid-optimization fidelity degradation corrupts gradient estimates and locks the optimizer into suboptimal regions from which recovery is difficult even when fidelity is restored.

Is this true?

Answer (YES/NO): YES